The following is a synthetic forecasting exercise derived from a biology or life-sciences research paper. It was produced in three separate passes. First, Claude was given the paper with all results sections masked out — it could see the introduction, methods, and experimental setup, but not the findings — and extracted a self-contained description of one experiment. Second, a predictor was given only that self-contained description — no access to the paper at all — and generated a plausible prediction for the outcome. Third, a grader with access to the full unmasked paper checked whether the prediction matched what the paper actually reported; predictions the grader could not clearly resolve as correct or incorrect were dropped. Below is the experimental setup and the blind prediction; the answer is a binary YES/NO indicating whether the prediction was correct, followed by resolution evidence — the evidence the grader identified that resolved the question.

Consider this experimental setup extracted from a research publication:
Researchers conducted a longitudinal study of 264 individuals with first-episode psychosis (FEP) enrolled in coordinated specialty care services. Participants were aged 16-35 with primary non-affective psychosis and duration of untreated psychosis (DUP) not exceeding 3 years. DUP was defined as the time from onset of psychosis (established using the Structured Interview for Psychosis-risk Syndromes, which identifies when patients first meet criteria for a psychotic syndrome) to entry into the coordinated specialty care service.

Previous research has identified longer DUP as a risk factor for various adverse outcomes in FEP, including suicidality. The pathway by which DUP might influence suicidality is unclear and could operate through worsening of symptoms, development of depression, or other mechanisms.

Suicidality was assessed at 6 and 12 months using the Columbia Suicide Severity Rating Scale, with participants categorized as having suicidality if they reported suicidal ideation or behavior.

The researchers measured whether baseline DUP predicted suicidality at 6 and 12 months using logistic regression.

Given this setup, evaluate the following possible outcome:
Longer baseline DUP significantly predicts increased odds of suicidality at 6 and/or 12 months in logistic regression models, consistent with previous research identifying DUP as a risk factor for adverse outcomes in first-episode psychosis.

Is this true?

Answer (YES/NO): NO